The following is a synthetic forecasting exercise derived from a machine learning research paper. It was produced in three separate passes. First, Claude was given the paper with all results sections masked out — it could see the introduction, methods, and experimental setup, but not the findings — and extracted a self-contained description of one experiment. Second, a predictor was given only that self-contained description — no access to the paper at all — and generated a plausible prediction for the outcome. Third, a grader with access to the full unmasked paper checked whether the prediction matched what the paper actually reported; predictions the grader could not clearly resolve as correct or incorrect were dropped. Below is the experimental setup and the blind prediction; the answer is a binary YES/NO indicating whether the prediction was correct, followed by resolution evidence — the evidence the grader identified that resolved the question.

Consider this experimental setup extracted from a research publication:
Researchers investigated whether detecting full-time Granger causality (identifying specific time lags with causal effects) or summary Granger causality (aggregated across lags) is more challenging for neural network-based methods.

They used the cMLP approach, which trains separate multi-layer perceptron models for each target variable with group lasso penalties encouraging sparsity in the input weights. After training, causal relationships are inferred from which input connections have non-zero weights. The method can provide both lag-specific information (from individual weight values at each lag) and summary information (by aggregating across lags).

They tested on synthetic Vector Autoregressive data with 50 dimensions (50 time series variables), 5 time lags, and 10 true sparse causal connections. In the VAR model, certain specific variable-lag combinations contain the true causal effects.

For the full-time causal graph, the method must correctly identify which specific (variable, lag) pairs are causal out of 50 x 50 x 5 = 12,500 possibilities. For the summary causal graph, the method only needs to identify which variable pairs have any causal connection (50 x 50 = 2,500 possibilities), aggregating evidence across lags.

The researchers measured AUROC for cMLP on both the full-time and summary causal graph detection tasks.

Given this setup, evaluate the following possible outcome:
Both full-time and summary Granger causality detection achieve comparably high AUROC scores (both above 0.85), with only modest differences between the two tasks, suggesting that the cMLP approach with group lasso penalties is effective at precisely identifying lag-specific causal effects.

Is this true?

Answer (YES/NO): YES